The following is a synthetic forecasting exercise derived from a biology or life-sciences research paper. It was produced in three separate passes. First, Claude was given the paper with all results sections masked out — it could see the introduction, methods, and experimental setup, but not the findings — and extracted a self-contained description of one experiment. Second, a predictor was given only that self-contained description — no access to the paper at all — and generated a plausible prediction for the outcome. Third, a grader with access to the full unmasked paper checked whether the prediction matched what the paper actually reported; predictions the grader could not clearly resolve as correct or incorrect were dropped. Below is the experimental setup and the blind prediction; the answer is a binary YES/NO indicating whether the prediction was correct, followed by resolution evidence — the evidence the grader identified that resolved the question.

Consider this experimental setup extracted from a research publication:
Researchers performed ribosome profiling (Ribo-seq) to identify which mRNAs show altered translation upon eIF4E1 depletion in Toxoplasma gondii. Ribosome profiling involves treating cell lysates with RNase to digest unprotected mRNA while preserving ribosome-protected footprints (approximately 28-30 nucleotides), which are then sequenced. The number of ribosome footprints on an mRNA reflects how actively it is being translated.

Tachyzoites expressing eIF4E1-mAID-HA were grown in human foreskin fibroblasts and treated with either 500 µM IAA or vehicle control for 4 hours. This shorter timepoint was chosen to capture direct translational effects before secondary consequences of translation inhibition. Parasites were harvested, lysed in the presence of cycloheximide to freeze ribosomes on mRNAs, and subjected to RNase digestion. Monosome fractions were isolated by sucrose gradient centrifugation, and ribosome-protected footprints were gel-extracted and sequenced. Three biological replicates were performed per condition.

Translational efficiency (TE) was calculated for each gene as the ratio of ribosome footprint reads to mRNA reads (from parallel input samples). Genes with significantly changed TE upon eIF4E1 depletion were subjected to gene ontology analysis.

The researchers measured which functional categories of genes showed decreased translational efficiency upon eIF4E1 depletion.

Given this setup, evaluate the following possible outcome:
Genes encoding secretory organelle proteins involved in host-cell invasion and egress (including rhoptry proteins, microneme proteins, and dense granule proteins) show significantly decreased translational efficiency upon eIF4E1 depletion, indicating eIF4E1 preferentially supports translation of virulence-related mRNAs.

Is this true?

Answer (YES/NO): NO